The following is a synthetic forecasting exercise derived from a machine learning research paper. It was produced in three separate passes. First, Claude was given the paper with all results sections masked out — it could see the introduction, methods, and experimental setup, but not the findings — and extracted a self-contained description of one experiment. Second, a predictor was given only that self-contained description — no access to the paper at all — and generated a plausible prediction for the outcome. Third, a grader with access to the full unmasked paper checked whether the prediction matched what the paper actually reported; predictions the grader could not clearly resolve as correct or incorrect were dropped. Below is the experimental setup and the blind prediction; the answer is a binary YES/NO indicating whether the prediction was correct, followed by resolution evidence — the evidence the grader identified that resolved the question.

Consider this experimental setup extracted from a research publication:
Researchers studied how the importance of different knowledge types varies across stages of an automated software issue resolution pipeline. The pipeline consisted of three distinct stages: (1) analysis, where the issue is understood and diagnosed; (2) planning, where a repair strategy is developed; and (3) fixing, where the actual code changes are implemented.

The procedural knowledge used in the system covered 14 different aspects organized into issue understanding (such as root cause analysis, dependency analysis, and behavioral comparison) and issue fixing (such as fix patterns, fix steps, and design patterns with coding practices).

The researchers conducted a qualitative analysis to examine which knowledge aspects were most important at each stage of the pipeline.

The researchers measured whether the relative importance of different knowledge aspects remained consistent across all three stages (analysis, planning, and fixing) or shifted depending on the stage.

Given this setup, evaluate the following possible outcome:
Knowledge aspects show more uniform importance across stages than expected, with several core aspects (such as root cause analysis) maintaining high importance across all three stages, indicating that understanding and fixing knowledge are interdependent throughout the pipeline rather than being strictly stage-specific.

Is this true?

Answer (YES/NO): NO